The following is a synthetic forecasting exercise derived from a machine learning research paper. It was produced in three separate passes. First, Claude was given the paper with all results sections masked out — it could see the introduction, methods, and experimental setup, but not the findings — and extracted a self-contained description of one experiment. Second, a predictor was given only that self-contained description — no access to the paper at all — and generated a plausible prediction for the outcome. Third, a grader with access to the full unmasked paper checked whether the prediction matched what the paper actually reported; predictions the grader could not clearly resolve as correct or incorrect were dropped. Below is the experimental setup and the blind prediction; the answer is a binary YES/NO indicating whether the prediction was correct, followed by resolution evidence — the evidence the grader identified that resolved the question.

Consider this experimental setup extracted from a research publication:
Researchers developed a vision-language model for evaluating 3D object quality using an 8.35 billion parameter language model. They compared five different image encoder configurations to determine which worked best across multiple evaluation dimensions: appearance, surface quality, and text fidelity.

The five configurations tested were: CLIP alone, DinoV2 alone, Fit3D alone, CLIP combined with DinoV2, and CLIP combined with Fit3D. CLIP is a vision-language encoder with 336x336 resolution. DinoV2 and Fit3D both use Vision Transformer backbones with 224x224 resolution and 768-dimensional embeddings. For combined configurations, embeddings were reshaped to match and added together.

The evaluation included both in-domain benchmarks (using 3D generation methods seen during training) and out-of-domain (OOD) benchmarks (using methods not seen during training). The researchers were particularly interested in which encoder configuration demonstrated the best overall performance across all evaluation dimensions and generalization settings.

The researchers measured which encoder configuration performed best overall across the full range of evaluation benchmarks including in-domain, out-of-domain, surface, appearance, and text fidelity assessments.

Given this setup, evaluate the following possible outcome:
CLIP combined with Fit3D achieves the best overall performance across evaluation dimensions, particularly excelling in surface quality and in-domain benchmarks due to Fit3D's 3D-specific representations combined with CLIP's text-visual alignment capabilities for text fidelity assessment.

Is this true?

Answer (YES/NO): NO